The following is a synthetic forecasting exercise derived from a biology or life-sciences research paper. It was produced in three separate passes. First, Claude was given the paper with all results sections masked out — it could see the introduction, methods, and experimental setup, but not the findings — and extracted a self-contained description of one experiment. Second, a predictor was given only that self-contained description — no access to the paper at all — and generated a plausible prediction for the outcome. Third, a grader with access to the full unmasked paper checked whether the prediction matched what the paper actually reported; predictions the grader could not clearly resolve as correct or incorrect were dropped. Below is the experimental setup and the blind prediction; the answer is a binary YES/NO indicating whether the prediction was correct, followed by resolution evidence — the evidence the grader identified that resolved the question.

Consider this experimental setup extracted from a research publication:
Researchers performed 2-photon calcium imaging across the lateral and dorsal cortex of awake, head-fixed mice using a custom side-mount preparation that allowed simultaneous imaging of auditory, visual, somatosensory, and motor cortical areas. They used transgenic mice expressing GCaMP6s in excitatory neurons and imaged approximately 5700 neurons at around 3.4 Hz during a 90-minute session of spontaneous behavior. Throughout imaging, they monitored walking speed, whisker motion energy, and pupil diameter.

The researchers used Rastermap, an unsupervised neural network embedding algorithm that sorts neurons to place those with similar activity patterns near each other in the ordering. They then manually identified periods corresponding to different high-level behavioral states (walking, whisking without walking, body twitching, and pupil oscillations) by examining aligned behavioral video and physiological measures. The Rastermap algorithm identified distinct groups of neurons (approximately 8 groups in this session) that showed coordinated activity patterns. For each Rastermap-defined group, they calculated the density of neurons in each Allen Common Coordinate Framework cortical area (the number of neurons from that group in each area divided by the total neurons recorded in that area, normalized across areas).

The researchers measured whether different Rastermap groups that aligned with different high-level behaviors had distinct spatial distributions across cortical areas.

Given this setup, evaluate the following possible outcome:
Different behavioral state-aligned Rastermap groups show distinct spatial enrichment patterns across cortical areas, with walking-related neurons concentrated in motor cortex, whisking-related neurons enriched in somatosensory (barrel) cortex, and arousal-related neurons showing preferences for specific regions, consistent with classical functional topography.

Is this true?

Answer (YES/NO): YES